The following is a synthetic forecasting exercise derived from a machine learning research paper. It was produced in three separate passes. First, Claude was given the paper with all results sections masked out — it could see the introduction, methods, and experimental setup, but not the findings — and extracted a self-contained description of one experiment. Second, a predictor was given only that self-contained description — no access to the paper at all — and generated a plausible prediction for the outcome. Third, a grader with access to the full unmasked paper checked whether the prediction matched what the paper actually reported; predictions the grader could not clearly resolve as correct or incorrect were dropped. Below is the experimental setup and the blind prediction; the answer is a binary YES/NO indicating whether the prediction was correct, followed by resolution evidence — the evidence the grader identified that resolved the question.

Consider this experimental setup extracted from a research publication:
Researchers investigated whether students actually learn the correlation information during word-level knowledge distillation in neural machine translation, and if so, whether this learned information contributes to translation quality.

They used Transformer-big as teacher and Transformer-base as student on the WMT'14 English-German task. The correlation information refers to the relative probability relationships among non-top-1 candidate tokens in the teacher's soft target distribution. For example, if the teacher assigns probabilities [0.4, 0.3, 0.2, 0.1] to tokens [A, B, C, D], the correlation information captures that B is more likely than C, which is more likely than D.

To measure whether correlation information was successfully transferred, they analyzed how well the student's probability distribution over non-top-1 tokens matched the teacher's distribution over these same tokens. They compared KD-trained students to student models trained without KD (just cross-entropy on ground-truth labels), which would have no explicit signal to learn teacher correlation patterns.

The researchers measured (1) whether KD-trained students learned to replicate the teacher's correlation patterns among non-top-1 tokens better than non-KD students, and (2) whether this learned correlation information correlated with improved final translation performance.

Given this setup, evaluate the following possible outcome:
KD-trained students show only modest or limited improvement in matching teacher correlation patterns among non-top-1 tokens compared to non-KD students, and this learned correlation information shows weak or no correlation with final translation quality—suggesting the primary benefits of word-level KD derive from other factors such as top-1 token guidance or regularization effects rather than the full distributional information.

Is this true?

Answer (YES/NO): NO